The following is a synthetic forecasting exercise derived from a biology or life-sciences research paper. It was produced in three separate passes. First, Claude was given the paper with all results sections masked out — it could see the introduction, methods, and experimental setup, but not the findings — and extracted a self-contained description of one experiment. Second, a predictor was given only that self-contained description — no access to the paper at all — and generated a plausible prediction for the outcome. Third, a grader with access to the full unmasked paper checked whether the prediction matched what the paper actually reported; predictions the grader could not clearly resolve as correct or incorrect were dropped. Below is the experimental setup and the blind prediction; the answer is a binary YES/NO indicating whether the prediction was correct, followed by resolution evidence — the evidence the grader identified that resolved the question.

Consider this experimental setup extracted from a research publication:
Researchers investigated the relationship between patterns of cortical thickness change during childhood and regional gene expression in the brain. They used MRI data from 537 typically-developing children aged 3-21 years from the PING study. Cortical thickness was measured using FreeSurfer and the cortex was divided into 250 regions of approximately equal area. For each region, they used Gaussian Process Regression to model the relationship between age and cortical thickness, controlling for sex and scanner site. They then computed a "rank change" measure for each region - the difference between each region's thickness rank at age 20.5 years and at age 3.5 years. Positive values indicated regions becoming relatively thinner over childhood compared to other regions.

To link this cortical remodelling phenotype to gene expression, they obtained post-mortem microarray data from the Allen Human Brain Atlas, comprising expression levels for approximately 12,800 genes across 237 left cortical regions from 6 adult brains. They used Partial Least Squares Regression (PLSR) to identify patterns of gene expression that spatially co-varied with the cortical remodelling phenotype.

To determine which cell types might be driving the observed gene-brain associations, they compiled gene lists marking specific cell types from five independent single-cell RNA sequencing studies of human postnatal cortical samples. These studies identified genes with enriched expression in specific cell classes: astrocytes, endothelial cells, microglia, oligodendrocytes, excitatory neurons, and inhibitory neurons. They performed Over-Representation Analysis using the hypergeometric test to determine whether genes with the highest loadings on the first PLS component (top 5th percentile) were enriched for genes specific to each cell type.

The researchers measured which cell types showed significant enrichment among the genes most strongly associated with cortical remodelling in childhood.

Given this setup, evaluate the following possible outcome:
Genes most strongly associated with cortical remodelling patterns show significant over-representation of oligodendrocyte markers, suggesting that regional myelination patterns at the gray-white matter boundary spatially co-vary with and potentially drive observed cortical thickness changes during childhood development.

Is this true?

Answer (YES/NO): NO